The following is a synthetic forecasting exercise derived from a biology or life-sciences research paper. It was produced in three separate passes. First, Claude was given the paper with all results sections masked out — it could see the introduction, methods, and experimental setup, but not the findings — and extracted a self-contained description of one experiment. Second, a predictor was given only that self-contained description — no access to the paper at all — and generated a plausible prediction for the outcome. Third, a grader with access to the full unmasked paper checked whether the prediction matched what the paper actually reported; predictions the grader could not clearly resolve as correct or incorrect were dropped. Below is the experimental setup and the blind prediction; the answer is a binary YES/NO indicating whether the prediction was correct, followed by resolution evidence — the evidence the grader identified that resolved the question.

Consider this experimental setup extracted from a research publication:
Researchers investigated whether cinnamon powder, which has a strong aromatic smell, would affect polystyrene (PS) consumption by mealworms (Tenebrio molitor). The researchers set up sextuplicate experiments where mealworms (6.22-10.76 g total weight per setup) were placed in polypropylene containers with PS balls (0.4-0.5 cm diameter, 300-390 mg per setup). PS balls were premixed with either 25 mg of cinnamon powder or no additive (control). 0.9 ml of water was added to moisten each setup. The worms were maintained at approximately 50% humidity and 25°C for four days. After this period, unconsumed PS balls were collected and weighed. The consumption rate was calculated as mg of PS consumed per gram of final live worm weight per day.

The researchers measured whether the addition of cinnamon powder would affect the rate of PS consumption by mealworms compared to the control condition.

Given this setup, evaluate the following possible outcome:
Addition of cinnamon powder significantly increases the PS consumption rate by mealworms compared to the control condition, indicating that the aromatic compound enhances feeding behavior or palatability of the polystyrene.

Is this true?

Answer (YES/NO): NO